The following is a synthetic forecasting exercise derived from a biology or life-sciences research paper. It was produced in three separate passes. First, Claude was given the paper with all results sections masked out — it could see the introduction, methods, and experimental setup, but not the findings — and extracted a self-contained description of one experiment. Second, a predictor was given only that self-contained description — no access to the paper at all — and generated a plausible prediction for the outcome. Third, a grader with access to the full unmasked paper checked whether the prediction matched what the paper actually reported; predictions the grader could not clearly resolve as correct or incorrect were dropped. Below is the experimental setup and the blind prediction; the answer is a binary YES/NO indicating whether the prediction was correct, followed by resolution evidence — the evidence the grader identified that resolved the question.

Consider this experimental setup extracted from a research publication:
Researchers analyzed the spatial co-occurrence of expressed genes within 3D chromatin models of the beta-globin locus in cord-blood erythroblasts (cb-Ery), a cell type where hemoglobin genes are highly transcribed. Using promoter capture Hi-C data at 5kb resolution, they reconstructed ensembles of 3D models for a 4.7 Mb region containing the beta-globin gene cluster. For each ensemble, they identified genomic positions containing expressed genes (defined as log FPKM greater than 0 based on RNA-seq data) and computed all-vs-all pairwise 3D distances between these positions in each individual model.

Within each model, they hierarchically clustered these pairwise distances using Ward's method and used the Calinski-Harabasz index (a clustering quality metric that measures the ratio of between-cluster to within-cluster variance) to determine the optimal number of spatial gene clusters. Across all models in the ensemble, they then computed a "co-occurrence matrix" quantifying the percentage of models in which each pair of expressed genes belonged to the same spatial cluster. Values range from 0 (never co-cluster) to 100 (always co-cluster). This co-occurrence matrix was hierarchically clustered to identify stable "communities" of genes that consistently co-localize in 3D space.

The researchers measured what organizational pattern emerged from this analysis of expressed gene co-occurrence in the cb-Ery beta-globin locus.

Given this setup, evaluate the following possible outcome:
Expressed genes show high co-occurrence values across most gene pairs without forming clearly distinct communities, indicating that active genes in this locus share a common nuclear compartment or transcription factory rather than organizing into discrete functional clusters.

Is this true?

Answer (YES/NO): NO